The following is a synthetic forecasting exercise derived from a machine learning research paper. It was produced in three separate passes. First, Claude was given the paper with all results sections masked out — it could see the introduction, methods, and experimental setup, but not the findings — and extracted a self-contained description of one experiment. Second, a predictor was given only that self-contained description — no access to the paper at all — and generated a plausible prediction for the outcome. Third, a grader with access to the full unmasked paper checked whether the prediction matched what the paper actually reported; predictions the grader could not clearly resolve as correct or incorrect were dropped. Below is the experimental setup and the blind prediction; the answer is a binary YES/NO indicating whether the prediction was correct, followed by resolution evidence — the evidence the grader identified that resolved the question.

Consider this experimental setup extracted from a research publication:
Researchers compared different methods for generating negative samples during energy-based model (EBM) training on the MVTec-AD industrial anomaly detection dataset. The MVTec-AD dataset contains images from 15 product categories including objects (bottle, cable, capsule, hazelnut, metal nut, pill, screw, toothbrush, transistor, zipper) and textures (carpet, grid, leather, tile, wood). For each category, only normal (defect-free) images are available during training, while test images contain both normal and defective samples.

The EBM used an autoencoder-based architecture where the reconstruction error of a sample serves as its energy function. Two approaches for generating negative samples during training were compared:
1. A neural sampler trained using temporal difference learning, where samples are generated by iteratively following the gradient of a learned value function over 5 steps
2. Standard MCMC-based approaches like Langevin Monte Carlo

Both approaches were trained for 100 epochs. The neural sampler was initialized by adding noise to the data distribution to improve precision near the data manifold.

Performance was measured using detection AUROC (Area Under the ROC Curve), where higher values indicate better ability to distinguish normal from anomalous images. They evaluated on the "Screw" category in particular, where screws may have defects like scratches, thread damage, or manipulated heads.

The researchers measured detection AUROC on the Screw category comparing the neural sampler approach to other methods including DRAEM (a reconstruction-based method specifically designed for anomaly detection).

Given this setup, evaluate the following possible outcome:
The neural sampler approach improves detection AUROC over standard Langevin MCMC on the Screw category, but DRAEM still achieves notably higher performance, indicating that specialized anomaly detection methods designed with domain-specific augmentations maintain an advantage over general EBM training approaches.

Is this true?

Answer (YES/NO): YES